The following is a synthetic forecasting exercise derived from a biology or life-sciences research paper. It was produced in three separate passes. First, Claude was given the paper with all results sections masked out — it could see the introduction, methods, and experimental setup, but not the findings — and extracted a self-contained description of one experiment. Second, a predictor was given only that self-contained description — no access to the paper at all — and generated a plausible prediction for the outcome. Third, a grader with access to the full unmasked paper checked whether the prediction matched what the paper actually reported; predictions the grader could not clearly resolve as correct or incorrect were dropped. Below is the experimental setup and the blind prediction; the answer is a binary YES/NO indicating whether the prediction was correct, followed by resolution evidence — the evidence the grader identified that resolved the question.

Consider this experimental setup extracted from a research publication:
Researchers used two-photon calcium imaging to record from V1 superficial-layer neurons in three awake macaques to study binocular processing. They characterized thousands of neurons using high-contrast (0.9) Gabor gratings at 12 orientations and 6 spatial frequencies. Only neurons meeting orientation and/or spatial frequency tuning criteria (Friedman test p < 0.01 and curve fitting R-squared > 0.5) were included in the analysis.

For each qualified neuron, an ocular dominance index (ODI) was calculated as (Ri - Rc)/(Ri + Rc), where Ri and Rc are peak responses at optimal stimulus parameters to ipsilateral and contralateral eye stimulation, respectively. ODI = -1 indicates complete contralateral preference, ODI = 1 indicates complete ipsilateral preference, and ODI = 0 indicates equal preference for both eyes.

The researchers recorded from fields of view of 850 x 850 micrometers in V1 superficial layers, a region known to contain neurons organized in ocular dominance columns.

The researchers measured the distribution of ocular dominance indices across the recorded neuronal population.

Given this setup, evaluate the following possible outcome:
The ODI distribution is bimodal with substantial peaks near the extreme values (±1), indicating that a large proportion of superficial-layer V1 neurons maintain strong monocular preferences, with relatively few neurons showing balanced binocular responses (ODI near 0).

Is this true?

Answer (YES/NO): NO